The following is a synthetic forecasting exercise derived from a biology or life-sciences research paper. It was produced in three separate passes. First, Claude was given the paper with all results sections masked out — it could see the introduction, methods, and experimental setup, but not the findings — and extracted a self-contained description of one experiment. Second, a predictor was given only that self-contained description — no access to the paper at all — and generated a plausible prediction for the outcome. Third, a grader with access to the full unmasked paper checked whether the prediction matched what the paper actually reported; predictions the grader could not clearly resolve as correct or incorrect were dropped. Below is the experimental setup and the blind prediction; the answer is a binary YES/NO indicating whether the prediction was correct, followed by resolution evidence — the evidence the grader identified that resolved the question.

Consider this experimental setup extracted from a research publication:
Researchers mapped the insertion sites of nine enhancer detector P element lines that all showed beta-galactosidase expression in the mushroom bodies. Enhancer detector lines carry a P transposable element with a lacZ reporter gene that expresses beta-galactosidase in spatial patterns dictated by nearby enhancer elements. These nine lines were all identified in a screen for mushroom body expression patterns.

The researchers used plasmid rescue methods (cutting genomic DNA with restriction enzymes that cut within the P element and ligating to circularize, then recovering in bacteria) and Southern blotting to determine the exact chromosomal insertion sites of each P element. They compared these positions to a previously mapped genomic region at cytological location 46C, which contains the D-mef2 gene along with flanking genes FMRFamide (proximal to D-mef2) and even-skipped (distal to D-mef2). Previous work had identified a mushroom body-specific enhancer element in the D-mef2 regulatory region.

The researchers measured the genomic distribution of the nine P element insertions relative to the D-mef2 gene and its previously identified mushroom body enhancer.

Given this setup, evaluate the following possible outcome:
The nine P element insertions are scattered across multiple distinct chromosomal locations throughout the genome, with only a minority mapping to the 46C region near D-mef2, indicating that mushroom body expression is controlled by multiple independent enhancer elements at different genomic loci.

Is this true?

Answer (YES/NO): NO